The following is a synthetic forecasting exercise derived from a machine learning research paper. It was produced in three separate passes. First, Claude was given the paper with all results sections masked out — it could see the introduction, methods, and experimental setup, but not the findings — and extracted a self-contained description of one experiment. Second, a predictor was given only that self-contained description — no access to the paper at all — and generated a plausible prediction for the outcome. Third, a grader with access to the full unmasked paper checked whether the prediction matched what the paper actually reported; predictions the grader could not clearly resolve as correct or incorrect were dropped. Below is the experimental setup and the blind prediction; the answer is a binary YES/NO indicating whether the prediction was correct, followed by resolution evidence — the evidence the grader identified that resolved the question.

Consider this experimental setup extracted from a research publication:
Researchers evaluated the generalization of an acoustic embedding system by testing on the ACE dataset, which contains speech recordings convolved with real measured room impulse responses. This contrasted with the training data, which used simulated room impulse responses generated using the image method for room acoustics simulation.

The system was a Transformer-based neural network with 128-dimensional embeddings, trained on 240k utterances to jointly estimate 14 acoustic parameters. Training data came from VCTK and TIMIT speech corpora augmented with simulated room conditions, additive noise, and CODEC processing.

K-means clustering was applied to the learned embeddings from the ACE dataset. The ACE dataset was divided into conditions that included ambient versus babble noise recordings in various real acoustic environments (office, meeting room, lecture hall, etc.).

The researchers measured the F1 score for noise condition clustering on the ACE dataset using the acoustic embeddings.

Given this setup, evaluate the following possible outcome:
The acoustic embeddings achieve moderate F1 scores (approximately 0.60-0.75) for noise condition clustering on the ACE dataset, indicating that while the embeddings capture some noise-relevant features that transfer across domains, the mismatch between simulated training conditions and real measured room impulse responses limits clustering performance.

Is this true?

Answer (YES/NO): NO